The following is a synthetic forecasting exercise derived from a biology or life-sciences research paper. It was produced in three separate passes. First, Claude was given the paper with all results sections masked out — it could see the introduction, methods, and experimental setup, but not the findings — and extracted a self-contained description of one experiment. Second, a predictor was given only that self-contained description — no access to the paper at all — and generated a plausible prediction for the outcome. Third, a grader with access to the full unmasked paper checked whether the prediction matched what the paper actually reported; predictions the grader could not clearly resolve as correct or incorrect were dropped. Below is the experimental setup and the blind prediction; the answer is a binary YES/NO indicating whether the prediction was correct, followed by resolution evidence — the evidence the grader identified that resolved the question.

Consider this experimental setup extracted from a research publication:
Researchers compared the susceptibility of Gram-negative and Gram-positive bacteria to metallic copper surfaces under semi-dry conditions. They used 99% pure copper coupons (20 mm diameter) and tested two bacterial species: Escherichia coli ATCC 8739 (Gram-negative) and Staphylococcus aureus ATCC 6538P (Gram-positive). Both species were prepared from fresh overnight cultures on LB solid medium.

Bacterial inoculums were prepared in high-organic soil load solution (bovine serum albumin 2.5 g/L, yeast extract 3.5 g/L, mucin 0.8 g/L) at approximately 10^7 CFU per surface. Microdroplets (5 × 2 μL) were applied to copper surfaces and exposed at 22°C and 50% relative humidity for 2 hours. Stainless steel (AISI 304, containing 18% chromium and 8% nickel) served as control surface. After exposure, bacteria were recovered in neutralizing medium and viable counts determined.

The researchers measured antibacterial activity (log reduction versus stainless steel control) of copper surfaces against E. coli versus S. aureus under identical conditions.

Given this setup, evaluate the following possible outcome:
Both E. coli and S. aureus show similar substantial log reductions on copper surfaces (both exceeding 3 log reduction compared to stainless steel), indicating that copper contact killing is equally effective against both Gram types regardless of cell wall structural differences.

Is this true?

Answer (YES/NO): NO